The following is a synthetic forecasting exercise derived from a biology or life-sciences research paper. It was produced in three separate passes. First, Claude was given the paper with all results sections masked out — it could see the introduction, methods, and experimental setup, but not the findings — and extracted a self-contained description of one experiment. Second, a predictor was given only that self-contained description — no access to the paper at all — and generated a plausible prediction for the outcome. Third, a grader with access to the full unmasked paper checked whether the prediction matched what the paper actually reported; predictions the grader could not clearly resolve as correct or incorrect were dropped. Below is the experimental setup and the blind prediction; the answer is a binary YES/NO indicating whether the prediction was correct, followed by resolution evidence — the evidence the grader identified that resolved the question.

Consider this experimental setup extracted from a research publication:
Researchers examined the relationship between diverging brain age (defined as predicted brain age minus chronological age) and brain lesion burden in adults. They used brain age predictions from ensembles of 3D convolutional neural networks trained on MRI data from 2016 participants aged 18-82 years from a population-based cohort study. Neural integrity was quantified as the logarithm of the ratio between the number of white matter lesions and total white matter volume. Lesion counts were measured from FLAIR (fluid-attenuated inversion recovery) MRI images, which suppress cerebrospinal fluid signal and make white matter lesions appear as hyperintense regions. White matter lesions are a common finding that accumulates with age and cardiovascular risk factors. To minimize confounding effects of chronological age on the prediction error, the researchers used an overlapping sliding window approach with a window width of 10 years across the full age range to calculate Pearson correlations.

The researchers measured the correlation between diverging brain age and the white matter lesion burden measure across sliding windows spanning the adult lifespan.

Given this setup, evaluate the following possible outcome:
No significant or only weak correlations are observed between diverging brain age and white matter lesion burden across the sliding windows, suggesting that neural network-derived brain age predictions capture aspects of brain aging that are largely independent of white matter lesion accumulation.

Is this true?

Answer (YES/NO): NO